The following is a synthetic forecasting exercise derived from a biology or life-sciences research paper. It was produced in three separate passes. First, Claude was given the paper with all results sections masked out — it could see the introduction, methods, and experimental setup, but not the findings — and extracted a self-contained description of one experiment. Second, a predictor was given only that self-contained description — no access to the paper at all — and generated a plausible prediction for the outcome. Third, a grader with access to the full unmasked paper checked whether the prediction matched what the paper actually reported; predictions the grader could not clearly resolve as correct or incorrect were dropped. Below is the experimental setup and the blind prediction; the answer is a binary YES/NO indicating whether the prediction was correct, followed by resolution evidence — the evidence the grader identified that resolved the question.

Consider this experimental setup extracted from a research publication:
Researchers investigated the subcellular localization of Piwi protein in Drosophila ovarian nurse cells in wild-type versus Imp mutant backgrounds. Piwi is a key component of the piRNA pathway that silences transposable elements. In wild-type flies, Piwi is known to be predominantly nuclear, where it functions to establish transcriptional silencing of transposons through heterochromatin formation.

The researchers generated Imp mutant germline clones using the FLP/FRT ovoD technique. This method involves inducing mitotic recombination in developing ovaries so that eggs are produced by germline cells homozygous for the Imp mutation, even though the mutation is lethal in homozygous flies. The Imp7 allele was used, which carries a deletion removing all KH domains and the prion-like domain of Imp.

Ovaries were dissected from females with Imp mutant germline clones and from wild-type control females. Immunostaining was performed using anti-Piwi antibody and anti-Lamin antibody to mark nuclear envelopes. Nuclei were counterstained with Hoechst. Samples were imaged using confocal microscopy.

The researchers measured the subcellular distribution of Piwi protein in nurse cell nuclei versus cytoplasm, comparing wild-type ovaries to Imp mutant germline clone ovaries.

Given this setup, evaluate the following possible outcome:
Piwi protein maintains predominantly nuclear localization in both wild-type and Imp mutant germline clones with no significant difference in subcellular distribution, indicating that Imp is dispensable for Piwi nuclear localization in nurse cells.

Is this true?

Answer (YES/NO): NO